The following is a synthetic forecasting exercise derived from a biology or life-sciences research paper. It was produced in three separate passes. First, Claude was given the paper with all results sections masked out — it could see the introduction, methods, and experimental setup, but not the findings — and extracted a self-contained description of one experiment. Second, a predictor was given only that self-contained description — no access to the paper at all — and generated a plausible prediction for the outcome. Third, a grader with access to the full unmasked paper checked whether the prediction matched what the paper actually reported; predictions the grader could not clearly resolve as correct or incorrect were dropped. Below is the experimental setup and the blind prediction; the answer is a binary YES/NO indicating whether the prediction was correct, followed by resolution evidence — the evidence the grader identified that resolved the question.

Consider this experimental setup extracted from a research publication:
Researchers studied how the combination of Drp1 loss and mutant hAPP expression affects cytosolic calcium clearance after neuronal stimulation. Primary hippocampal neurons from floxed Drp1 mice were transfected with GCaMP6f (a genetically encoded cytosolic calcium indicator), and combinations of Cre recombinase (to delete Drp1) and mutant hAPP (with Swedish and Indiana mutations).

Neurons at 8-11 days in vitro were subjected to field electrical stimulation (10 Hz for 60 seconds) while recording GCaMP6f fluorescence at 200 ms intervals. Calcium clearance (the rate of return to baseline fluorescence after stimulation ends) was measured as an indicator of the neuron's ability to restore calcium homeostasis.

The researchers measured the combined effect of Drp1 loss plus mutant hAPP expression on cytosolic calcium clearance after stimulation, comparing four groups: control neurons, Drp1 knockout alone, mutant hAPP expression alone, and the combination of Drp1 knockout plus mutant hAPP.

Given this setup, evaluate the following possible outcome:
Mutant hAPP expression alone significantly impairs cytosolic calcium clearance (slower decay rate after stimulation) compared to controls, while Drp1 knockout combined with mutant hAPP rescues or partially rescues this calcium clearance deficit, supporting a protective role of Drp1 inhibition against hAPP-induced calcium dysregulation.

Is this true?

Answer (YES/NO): NO